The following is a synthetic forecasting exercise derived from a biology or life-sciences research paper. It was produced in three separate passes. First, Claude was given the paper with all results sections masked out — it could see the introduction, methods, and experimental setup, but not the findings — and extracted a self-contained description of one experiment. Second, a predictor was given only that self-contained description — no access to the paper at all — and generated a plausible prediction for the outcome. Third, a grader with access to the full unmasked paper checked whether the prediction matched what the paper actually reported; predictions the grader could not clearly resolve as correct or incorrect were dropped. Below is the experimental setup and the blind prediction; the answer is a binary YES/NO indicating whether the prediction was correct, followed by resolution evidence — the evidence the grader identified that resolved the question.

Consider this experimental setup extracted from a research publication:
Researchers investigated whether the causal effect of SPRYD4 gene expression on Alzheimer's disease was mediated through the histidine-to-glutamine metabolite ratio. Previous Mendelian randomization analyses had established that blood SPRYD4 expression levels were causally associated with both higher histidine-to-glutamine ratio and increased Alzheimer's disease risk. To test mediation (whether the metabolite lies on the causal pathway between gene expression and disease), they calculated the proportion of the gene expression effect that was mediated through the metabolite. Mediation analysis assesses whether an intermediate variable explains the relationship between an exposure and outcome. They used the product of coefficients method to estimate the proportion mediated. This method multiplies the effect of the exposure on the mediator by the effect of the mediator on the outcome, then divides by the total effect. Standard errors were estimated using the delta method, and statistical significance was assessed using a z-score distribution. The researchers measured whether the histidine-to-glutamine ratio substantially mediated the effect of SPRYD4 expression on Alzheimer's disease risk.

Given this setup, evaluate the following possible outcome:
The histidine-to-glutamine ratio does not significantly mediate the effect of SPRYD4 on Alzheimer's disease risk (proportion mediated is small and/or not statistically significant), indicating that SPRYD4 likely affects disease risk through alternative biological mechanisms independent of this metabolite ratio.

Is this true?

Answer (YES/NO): NO